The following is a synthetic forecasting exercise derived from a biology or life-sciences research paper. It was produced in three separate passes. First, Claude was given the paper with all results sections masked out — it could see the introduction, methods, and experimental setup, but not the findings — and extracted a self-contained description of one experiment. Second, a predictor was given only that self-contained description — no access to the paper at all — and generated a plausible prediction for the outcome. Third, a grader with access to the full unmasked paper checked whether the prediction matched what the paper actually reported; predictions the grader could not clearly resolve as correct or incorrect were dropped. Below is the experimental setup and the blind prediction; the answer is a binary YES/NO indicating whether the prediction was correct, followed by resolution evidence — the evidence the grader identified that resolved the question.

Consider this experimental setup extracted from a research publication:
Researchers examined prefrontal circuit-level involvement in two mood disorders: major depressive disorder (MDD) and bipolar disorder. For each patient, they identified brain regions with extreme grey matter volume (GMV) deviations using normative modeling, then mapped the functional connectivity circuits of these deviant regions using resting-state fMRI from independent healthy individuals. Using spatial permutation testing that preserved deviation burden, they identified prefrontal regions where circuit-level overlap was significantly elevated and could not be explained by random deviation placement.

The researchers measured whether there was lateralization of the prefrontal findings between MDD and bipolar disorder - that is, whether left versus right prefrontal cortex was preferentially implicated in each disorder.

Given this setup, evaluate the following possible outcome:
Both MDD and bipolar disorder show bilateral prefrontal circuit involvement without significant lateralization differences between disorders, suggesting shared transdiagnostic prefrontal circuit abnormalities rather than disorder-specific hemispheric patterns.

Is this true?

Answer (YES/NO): NO